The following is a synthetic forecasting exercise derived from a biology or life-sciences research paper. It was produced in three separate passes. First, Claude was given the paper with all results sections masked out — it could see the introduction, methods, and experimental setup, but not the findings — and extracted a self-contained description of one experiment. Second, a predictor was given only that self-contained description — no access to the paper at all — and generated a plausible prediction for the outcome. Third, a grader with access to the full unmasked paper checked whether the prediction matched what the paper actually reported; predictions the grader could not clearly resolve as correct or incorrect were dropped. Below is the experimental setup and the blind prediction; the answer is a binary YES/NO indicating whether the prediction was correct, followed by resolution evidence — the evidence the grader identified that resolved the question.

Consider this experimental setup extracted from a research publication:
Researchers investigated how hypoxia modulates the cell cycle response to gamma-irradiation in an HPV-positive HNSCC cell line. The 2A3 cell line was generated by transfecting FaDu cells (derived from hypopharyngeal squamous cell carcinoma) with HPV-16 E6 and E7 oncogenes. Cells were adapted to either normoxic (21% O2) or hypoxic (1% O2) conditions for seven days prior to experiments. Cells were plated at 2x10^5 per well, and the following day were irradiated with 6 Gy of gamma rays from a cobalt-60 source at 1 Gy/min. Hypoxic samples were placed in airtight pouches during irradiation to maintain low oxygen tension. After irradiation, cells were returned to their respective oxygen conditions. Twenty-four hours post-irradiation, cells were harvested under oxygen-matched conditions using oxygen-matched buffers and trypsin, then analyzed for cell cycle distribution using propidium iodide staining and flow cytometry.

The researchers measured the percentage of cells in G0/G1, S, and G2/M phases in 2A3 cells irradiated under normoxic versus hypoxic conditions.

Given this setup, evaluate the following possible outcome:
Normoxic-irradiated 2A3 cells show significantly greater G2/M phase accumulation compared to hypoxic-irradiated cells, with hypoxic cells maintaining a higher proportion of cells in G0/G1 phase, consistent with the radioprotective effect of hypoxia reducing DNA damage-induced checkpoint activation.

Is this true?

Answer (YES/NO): YES